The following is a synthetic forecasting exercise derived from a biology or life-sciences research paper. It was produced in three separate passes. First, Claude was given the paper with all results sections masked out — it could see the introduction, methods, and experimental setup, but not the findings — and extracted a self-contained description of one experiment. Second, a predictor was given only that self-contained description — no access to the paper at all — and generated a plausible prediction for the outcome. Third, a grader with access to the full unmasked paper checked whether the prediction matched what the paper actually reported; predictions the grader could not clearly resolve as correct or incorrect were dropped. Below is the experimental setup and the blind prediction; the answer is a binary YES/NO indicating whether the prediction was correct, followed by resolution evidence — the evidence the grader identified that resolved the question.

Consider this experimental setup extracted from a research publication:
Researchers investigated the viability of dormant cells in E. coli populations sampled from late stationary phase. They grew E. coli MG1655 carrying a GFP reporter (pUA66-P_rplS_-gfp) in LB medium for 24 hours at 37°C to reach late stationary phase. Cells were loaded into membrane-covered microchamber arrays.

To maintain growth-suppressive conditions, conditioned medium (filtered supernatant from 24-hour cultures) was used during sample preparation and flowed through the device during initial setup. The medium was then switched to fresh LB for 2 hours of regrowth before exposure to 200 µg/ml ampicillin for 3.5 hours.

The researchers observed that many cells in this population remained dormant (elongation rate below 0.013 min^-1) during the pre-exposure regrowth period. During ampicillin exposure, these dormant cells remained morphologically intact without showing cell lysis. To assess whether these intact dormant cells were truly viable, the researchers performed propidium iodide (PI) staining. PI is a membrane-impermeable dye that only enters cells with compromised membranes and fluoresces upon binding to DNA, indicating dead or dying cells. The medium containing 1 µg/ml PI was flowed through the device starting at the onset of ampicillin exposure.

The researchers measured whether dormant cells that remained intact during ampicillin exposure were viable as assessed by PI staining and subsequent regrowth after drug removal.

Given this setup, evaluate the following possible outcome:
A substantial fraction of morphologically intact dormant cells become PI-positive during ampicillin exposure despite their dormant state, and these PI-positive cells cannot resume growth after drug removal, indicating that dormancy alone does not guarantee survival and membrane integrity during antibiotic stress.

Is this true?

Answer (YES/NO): NO